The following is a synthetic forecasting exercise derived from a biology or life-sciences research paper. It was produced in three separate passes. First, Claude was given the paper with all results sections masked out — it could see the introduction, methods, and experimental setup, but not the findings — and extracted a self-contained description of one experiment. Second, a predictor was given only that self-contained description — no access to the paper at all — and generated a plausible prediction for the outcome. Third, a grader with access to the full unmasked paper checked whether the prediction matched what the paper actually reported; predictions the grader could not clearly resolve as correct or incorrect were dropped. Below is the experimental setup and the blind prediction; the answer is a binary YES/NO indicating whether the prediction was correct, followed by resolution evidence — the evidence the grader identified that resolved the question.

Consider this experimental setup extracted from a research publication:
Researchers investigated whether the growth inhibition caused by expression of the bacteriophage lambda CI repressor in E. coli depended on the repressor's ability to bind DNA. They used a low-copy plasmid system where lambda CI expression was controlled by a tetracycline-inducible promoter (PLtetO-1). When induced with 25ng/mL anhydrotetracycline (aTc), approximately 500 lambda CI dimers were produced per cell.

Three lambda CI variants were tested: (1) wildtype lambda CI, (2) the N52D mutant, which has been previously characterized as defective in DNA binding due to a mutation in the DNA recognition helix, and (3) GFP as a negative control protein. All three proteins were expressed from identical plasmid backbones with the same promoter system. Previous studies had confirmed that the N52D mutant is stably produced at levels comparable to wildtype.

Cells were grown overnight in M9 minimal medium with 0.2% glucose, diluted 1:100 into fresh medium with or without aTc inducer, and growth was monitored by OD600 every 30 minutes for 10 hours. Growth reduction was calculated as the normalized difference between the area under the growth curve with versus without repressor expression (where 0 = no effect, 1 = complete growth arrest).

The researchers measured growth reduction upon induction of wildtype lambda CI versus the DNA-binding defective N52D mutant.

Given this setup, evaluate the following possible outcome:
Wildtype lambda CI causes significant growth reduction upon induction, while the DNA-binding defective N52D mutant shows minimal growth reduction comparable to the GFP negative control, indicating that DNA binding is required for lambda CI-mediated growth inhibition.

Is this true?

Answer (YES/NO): YES